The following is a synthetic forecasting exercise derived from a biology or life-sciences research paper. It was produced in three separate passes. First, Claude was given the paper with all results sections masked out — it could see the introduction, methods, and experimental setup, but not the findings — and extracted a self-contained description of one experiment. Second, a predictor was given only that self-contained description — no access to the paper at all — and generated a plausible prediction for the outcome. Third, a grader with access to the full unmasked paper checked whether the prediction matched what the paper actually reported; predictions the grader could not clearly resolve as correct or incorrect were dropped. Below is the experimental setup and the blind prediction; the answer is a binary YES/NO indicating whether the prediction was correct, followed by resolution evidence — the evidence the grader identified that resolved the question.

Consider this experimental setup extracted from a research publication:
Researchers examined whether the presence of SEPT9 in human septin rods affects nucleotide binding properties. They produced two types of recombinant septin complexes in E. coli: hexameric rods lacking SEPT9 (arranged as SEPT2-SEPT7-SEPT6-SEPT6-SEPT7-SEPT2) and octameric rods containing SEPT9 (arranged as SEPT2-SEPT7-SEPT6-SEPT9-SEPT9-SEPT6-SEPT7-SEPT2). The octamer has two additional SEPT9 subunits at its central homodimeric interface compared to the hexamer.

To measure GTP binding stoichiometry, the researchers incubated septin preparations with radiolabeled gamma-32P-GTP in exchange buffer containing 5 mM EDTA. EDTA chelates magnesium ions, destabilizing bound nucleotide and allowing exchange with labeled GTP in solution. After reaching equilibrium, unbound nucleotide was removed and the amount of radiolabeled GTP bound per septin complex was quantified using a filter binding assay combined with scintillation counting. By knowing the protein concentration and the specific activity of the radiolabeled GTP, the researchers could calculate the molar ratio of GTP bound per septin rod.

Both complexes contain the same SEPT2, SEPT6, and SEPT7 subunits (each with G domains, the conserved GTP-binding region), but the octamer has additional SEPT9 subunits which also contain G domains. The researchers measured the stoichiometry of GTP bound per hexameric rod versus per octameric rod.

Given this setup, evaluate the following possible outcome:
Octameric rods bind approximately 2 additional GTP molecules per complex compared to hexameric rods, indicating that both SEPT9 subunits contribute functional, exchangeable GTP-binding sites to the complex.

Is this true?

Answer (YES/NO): NO